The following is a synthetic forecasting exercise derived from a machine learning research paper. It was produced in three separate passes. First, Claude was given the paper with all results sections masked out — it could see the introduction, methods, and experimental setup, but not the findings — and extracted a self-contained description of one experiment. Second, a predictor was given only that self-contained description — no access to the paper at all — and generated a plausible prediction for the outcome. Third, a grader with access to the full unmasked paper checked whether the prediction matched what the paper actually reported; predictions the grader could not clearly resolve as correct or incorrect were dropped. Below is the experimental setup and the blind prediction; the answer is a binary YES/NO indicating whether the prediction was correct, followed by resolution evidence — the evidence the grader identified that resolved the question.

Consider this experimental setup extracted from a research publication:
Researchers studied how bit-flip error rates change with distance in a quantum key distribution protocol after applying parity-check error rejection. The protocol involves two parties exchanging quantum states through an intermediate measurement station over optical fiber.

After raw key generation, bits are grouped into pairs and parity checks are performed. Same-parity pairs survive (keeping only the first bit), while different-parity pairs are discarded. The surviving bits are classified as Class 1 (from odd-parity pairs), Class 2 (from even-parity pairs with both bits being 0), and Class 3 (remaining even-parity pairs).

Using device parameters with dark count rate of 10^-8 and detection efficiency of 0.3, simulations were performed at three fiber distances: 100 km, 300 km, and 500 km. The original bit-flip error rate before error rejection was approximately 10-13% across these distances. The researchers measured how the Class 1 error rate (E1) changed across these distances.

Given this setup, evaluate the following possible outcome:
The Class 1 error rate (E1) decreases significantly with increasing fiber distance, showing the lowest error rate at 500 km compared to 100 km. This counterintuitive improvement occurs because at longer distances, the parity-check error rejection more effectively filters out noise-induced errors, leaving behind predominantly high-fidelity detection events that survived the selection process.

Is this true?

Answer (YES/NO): NO